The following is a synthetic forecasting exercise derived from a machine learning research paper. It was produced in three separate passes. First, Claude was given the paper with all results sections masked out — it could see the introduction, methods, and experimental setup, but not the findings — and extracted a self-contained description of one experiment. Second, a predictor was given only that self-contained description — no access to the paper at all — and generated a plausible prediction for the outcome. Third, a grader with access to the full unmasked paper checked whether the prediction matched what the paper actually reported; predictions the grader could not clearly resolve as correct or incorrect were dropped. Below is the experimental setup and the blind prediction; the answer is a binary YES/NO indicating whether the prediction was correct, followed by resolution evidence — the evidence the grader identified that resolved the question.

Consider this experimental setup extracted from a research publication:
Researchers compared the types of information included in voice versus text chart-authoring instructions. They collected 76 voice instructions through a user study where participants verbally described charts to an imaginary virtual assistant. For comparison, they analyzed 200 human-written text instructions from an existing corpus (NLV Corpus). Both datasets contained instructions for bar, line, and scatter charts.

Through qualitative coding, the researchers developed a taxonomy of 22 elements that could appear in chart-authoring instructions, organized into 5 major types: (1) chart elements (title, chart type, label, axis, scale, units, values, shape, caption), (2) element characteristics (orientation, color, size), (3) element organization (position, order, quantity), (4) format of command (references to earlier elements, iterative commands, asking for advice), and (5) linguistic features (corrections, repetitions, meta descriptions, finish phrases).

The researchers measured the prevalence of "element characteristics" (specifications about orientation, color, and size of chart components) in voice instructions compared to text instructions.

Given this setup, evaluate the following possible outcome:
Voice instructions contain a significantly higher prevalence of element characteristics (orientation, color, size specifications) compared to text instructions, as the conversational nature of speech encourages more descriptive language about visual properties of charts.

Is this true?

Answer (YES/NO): YES